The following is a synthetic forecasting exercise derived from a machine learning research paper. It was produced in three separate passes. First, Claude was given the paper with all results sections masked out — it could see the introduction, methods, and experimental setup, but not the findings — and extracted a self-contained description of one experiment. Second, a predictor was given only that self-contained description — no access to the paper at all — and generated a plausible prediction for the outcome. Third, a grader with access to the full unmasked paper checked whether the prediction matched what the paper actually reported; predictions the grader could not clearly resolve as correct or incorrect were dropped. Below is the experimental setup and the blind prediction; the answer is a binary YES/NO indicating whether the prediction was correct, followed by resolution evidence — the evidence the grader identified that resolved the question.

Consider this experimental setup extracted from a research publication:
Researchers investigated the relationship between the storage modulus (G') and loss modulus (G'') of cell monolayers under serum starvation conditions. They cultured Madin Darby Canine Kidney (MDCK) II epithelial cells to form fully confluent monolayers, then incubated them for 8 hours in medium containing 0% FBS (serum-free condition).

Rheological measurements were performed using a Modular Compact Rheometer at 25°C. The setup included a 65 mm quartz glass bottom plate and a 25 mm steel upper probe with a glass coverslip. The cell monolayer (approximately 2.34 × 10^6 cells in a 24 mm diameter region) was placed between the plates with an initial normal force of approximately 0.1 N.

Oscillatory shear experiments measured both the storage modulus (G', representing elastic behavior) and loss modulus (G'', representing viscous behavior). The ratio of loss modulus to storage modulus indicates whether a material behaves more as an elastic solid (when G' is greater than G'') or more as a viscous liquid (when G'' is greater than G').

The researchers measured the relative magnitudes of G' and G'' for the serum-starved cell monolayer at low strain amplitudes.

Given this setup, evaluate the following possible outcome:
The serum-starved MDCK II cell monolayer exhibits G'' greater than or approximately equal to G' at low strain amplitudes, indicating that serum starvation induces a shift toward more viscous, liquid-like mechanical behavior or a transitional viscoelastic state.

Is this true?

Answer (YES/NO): NO